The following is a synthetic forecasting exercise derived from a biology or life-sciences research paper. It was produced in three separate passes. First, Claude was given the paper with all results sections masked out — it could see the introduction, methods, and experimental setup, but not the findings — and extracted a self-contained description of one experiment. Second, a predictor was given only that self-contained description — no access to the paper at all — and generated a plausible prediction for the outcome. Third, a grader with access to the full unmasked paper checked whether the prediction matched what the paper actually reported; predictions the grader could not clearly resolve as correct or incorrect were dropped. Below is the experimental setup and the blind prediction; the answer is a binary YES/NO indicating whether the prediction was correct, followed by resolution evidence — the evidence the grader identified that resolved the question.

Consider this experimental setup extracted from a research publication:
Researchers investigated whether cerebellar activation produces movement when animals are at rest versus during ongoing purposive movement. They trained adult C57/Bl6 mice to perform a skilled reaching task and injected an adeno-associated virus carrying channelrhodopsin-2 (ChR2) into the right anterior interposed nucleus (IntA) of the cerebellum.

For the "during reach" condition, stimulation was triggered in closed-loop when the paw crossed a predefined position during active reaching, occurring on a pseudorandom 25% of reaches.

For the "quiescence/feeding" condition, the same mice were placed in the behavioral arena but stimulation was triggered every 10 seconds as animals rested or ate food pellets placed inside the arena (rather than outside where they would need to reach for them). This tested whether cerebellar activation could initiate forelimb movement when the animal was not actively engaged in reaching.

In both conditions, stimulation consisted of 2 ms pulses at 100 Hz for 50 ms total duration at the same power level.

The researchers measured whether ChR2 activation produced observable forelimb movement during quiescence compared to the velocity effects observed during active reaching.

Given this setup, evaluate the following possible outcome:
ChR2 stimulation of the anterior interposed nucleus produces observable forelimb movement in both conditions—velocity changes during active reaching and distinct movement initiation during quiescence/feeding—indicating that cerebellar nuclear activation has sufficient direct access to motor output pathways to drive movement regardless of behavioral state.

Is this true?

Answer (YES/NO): NO